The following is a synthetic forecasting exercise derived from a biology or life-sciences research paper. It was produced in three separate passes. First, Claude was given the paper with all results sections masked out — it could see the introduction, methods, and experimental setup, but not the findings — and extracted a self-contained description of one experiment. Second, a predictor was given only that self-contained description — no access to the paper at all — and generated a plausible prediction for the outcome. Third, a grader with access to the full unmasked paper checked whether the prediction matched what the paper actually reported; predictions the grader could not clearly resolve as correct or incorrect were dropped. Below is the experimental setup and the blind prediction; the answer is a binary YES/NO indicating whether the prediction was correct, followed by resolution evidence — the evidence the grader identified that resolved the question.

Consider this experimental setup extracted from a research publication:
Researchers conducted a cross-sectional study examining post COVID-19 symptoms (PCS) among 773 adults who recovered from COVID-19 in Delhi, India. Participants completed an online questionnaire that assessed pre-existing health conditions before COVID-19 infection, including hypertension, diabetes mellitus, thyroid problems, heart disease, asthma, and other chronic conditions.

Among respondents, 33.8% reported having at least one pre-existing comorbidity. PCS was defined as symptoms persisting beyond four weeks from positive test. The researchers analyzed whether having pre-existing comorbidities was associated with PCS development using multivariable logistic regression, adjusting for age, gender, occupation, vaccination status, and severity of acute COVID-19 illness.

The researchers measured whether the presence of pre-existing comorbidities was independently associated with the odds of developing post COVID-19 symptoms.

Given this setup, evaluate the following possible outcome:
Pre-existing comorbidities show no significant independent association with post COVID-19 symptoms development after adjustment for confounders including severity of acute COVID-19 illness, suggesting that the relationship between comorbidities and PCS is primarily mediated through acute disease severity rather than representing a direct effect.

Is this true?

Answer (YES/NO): NO